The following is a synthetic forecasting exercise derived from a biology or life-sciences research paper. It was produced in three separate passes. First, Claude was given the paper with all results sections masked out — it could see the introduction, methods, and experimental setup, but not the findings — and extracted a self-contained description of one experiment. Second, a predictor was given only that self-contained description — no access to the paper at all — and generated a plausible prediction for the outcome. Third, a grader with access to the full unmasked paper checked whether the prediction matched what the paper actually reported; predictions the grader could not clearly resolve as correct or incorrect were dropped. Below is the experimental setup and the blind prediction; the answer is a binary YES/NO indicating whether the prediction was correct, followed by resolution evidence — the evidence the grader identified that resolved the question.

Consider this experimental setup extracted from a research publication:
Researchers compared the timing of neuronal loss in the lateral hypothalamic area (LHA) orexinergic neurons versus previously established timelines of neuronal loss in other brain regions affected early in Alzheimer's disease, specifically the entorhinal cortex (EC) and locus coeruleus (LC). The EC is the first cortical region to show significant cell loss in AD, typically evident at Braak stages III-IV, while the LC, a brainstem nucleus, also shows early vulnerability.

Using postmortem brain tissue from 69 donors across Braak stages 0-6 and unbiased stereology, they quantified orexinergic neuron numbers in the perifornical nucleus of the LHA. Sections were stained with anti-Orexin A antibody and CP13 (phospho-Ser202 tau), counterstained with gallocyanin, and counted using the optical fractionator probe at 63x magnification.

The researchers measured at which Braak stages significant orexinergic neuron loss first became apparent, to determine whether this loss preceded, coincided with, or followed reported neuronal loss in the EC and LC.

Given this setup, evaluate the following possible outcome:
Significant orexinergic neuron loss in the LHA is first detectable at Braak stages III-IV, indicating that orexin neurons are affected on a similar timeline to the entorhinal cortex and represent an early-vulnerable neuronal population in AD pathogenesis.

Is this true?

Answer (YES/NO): NO